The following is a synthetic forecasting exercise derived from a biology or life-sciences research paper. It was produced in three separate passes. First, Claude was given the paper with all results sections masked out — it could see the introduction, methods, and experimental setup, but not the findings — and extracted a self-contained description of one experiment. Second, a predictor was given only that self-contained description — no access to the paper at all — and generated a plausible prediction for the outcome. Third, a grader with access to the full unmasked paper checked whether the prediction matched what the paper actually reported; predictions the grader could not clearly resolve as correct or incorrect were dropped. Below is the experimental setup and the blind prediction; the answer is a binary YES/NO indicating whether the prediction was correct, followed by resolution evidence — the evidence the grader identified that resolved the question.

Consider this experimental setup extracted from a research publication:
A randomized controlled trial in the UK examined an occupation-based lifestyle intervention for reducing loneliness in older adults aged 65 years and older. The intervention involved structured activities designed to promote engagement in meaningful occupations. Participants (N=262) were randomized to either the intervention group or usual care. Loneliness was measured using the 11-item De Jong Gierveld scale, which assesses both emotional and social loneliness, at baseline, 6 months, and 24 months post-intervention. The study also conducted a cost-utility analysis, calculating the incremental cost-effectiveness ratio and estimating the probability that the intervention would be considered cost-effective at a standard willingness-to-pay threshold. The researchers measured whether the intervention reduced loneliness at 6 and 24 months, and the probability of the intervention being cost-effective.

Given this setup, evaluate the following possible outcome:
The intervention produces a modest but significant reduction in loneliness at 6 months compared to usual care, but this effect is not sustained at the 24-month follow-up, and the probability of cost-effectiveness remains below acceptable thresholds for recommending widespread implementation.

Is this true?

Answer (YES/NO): NO